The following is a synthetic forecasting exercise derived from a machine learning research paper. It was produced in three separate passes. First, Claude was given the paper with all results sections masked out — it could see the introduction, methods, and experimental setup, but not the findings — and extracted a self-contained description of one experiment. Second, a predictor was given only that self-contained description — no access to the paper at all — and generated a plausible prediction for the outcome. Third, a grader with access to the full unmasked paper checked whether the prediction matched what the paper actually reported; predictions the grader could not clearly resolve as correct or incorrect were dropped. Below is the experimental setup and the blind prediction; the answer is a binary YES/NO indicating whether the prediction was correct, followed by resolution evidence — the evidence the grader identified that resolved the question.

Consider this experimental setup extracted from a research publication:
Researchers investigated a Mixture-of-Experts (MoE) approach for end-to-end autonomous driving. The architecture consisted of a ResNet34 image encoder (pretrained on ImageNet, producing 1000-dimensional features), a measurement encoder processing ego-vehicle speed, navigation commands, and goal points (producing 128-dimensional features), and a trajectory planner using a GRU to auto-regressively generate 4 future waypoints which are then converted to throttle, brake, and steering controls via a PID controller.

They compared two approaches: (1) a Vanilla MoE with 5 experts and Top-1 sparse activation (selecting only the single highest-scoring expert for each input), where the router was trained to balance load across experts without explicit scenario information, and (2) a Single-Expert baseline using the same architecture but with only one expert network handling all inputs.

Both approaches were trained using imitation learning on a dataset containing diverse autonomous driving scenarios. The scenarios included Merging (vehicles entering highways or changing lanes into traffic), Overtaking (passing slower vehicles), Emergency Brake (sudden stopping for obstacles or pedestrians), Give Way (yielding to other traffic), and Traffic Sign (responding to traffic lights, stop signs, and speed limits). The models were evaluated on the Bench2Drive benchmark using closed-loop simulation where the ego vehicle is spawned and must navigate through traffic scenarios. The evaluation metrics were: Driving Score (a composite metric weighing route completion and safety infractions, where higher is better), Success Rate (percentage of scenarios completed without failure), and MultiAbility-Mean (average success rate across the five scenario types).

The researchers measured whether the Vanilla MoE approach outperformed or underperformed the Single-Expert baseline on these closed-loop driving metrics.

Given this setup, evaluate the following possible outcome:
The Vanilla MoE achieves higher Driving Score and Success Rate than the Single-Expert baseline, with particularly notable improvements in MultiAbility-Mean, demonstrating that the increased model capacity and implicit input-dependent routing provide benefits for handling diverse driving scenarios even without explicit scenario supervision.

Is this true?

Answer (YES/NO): NO